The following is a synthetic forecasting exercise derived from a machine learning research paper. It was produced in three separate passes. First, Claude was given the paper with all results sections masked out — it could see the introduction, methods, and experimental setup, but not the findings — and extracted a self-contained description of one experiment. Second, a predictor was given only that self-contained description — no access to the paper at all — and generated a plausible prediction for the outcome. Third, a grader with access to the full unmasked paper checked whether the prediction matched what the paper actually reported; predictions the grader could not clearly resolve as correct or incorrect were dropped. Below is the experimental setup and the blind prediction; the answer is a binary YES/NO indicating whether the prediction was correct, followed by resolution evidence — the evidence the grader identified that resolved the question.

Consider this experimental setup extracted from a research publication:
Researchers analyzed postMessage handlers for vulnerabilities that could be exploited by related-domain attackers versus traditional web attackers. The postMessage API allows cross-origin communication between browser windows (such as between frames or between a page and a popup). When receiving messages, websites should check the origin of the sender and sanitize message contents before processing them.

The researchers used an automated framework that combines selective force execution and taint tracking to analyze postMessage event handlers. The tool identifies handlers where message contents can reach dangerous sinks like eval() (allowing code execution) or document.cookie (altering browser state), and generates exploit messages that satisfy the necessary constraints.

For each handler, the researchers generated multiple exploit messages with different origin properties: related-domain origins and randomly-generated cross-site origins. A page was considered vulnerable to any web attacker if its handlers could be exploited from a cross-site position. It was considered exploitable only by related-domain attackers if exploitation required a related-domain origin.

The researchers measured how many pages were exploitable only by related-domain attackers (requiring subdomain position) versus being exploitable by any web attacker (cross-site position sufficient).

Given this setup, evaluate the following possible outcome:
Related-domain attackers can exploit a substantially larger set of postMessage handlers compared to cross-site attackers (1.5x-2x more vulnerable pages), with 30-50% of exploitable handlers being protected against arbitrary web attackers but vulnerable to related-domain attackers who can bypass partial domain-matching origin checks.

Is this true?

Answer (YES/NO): NO